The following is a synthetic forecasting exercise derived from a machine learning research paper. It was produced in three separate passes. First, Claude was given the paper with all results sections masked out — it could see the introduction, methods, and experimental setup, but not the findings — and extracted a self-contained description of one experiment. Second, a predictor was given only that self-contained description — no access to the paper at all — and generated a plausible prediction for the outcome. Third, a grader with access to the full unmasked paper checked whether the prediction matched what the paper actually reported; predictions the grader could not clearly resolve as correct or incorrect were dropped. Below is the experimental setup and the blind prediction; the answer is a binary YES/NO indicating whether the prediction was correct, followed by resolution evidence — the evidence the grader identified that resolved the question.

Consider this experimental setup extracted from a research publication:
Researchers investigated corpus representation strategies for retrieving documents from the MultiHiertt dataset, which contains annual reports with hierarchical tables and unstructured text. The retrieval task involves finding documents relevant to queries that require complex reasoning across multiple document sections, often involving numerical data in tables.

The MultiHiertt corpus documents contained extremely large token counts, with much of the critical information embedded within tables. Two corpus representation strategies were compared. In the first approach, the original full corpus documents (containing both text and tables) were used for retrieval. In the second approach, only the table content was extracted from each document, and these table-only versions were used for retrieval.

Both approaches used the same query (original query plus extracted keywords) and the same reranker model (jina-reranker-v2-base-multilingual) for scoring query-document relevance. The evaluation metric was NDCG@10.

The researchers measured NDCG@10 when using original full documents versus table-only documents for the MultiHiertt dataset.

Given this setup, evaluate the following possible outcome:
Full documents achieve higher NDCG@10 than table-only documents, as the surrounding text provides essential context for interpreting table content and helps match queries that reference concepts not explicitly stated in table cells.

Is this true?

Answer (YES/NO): NO